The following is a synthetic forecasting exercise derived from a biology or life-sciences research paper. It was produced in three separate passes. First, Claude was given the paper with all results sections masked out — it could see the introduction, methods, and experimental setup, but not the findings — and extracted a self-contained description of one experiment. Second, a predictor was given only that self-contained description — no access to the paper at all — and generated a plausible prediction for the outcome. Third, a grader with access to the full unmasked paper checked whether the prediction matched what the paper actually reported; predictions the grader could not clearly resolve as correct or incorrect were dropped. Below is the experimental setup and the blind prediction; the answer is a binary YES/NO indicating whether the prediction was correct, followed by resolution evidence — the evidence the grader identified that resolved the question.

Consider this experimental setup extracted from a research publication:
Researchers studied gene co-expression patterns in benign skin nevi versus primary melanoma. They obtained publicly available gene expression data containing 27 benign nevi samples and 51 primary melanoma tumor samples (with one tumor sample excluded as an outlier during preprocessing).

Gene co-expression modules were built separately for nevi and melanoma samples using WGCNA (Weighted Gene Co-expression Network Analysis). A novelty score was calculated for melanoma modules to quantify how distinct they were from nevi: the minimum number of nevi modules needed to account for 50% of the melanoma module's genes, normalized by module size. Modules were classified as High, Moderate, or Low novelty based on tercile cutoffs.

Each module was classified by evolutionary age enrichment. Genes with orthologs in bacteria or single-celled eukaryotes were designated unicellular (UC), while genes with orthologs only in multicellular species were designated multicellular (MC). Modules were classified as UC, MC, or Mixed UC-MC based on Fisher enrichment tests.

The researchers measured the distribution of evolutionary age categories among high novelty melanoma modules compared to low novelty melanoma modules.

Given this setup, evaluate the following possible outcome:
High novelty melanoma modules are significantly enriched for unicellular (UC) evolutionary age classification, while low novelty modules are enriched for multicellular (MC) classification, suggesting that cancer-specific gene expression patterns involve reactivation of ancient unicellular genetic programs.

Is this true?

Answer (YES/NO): NO